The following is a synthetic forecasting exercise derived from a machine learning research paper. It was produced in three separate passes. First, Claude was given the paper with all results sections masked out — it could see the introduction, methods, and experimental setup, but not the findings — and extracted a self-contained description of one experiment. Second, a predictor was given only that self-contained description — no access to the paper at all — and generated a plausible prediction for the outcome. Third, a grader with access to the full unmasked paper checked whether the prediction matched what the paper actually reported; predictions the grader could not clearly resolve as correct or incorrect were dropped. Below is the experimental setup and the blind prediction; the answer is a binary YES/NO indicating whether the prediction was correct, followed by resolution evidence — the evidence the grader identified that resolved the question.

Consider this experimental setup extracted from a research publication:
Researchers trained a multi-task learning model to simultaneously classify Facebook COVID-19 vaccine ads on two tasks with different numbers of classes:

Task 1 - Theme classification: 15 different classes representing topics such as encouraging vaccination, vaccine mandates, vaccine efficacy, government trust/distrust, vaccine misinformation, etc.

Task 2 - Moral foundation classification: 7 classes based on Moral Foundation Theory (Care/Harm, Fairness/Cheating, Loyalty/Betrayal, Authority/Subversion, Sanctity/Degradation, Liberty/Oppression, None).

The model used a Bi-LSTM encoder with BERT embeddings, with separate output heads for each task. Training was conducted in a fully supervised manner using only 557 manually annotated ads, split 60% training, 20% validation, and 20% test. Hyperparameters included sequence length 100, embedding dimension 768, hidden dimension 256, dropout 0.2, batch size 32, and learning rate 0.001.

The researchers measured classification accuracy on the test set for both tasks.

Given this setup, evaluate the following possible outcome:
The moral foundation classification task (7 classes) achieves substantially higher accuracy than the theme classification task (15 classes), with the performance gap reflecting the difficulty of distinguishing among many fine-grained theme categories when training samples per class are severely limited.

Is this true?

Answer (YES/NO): YES